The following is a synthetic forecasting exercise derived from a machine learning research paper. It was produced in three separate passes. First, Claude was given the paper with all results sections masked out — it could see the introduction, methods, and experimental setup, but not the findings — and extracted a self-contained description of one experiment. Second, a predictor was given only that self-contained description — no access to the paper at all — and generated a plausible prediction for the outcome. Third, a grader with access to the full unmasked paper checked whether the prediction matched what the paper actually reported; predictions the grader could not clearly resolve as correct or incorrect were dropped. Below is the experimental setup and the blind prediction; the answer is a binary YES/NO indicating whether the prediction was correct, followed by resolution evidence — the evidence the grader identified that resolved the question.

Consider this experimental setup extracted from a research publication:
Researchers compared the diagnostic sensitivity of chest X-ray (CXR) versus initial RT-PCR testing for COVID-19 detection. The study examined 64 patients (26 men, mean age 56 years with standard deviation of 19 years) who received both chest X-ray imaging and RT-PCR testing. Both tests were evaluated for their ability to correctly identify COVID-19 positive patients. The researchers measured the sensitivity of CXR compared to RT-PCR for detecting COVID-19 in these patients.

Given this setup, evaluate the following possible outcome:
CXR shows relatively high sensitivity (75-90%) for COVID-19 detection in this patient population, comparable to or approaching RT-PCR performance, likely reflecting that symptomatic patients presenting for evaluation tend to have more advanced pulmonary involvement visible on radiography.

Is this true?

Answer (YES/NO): NO